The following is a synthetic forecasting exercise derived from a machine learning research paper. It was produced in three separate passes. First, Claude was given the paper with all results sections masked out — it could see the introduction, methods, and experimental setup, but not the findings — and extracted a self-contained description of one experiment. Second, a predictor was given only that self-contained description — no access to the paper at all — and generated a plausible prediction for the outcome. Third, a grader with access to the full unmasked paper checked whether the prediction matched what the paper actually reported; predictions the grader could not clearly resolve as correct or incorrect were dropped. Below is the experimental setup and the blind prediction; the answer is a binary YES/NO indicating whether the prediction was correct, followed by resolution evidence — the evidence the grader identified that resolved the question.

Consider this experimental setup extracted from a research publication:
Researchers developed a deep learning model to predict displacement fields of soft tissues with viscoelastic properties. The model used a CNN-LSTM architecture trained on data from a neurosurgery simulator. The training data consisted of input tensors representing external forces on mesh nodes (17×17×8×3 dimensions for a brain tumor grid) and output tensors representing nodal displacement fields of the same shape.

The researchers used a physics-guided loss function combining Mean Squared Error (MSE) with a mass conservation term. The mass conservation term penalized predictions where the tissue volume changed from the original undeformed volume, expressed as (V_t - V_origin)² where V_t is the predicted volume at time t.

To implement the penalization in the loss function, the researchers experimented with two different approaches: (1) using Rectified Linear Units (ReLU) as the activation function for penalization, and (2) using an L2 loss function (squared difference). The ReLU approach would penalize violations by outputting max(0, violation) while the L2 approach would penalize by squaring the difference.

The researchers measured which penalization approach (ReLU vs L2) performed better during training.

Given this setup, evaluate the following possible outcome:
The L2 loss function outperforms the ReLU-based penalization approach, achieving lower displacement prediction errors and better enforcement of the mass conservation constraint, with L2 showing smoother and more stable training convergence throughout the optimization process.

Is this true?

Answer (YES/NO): NO